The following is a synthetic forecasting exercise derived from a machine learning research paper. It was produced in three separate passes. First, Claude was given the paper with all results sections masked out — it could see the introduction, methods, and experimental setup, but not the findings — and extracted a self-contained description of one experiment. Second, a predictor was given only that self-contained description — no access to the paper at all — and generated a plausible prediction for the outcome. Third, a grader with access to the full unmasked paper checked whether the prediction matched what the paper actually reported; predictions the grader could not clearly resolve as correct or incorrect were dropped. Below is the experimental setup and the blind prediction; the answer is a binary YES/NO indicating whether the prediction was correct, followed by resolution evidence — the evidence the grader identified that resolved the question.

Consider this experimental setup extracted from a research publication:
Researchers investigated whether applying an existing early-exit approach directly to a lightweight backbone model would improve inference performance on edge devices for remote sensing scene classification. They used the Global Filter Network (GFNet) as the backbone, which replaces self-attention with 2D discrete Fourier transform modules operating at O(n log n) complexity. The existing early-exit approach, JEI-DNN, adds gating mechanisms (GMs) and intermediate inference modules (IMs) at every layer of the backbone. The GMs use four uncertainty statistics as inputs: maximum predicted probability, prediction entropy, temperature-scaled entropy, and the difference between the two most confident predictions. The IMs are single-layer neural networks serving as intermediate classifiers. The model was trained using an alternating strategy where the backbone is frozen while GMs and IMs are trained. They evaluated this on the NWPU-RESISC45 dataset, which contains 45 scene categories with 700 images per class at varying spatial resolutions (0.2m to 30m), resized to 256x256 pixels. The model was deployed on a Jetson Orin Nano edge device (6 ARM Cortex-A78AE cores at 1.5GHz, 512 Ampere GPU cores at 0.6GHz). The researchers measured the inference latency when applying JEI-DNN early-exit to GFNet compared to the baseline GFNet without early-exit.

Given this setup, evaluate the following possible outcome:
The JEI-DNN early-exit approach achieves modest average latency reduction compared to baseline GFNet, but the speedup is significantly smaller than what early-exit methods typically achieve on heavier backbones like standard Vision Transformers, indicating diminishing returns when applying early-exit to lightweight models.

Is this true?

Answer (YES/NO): NO